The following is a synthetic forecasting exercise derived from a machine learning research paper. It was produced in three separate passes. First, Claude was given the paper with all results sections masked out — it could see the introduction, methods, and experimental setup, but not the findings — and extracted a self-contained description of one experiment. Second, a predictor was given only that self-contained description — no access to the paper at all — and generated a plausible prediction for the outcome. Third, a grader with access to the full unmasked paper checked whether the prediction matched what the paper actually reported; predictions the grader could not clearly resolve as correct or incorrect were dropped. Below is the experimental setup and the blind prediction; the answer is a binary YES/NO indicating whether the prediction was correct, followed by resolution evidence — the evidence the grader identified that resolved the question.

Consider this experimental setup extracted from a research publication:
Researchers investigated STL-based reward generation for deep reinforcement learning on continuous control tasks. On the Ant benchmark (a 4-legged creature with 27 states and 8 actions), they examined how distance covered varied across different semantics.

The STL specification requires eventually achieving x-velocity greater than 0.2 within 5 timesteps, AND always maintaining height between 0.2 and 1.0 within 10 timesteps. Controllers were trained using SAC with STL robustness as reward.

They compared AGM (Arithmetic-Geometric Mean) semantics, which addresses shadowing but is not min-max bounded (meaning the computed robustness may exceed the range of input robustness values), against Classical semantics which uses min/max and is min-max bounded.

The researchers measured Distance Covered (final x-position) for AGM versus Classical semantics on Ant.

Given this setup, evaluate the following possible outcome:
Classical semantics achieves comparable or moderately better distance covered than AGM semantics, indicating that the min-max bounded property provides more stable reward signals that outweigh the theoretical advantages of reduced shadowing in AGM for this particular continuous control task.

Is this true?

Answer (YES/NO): NO